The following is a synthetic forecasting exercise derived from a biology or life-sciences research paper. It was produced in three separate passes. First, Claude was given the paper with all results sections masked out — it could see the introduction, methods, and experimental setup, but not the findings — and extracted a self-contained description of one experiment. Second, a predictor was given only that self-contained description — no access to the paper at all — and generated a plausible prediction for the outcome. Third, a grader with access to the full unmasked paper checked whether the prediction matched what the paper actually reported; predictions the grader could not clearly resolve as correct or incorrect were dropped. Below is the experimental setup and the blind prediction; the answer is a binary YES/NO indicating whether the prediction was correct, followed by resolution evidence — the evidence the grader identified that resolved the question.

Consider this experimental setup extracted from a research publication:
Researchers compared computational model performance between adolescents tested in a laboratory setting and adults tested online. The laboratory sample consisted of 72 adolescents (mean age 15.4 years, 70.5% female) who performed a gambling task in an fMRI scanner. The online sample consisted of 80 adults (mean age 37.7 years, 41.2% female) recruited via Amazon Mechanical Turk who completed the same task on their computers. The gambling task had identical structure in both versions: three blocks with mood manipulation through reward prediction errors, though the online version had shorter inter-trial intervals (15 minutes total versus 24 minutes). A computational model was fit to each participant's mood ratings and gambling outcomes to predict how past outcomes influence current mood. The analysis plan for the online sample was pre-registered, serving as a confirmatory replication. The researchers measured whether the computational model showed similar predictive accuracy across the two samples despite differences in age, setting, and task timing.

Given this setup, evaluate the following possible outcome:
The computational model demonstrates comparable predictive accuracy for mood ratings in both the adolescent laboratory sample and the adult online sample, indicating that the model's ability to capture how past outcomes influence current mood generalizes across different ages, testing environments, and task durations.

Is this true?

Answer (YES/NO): NO